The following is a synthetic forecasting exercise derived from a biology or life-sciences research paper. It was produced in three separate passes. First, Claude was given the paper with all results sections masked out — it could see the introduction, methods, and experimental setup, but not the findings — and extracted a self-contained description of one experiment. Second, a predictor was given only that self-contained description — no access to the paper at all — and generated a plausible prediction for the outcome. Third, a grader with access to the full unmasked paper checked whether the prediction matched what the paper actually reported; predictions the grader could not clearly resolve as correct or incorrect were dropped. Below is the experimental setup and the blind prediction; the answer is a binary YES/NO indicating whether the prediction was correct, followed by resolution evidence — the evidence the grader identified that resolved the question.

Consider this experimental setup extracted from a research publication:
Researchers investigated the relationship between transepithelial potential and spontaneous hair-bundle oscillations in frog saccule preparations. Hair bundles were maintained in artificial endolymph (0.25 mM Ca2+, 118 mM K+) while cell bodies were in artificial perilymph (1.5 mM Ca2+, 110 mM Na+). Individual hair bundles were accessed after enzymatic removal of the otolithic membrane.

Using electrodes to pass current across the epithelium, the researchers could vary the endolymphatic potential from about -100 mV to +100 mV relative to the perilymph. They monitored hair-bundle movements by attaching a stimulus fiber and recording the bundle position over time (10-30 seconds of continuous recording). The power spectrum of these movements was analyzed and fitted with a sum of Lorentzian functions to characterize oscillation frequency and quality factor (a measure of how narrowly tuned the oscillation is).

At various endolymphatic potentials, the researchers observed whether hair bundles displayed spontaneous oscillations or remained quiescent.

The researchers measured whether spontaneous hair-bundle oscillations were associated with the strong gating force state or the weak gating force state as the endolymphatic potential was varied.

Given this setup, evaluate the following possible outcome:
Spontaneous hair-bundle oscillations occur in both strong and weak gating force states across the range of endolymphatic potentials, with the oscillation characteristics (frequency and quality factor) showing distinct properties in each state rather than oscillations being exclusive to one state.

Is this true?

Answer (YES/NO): NO